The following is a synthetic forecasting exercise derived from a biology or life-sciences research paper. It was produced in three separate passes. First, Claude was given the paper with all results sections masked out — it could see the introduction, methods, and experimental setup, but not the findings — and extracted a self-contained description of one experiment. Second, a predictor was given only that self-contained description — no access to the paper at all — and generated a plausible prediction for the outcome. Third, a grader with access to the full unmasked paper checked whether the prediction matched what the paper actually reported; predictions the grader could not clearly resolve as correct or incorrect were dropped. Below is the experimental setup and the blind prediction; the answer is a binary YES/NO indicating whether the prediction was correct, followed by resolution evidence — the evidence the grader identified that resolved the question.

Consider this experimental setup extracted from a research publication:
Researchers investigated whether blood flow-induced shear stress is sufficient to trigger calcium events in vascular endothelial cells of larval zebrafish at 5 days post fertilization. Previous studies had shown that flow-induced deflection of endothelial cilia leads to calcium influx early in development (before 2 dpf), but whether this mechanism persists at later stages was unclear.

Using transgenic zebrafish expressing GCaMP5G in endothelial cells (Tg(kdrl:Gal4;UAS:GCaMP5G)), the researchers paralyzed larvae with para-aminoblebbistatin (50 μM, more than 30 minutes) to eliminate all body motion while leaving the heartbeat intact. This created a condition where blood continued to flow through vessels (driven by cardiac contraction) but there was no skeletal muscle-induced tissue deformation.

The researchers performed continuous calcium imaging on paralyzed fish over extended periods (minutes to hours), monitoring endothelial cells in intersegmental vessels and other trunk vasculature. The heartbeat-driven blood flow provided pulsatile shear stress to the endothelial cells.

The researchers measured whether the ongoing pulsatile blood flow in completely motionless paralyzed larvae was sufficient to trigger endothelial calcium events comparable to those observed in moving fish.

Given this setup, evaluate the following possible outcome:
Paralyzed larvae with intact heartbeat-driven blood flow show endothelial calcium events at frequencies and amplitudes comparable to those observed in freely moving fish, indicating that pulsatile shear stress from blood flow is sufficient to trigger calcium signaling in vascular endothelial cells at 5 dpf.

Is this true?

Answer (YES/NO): NO